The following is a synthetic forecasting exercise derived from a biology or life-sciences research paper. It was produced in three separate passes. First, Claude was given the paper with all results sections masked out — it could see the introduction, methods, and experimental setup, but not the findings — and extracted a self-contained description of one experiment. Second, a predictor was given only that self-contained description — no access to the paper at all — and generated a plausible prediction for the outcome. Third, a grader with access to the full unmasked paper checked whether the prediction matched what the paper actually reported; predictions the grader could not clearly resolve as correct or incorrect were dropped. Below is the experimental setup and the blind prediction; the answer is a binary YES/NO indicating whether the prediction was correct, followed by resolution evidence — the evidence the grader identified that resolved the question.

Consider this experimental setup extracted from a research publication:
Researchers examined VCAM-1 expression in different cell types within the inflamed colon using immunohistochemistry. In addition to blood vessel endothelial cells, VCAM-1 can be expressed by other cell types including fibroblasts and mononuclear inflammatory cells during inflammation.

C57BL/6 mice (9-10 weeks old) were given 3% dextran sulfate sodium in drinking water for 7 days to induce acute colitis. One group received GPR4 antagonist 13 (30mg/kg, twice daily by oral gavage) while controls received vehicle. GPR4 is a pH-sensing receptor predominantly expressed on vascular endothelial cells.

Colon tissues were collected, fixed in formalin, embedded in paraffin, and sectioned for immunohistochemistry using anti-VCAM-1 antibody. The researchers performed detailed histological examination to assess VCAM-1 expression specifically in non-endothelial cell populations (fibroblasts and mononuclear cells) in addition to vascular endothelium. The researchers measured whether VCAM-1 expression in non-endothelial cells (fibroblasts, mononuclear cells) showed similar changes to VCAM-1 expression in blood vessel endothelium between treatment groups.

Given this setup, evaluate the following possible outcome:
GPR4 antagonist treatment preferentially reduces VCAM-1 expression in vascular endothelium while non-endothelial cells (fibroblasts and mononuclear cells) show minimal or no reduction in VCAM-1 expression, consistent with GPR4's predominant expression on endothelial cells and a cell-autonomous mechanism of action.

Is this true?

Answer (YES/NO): YES